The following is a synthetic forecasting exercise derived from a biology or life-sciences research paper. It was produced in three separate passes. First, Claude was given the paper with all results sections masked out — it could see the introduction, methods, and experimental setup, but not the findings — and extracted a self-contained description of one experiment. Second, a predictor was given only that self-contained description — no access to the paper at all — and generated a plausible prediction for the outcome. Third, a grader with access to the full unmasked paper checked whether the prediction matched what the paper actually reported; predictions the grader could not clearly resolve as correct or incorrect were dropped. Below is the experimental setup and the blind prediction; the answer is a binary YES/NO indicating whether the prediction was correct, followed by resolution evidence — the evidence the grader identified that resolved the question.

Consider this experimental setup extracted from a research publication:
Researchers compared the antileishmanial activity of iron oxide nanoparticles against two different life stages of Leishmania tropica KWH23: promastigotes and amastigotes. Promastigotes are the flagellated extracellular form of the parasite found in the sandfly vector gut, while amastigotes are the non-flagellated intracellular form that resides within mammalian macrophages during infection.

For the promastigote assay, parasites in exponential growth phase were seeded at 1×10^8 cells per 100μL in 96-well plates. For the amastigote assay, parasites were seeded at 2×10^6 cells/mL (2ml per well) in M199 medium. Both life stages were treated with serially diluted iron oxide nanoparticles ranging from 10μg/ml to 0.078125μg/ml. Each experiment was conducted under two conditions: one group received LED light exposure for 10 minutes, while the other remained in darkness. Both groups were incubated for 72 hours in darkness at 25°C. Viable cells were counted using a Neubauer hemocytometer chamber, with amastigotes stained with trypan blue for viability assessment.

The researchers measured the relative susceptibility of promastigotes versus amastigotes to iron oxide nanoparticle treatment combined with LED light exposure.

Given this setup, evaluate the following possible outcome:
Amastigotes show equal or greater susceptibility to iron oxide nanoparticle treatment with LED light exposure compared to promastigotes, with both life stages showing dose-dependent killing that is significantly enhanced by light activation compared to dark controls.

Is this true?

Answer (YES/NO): NO